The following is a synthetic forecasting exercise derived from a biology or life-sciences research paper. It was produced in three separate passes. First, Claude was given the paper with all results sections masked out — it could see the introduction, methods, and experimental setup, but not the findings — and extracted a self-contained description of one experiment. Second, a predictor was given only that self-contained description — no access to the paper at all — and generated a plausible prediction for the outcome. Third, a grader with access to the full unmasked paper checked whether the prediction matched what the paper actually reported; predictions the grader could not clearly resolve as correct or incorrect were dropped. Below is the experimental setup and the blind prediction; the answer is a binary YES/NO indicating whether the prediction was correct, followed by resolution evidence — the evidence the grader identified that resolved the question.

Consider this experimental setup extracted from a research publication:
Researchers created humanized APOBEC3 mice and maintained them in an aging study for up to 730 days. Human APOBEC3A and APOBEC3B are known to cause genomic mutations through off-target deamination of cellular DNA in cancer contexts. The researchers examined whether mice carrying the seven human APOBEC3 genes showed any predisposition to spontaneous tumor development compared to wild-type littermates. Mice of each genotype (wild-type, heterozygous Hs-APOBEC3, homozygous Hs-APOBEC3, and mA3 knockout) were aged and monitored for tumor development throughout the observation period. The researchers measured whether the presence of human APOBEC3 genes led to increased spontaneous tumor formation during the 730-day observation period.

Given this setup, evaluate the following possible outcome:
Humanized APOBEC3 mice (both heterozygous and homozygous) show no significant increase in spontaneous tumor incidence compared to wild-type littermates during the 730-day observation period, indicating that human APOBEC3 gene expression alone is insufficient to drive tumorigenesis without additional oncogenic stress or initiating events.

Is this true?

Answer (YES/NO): YES